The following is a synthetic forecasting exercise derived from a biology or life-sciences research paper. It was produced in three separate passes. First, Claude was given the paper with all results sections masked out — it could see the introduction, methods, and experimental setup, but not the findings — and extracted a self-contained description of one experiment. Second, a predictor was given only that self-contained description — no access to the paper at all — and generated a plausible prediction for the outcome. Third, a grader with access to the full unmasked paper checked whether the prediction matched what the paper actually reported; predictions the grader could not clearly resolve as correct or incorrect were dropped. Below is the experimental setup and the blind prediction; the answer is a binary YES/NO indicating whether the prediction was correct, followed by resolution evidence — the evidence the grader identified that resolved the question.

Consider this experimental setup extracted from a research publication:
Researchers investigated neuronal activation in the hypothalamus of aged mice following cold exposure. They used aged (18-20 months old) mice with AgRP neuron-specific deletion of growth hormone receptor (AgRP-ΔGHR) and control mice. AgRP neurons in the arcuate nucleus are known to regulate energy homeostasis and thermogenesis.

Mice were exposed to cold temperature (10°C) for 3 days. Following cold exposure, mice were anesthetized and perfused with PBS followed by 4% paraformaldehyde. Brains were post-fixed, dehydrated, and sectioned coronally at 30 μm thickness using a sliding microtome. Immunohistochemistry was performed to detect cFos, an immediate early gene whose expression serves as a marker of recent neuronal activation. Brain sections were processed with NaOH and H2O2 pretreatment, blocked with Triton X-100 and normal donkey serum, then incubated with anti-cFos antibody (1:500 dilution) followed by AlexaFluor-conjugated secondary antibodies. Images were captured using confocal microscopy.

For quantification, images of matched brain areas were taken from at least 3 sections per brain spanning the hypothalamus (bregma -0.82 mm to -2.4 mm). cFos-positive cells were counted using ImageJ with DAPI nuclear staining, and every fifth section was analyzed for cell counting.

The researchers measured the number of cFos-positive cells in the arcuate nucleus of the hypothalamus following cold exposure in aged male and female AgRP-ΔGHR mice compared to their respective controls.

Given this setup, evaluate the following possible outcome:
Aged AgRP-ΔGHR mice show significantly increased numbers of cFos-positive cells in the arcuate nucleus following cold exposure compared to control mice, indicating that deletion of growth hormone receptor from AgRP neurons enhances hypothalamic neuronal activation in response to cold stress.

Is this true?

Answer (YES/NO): NO